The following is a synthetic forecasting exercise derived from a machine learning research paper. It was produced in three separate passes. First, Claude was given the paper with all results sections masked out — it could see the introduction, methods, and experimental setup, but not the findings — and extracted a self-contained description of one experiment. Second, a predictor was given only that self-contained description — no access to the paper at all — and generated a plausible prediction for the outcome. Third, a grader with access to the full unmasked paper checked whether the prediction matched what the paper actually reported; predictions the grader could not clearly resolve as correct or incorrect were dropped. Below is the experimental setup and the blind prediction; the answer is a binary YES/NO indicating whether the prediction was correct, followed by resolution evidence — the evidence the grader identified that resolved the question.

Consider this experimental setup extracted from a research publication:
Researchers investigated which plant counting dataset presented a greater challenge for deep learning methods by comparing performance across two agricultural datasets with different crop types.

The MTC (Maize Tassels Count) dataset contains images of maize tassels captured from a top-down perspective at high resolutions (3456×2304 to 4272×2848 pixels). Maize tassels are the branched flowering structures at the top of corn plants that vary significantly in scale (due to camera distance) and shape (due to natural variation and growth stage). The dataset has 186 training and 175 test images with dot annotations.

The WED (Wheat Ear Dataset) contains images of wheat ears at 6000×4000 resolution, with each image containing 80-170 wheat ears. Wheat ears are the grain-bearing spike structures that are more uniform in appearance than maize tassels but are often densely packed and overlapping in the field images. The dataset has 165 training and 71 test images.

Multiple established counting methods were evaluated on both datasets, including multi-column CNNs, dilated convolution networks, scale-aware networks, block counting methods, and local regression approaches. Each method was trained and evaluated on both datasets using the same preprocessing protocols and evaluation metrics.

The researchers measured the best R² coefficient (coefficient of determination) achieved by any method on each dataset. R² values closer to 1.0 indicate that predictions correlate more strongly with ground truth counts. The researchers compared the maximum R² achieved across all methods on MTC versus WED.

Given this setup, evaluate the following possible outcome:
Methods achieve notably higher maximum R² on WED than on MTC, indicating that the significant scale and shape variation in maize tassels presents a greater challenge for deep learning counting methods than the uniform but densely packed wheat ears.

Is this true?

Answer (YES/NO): NO